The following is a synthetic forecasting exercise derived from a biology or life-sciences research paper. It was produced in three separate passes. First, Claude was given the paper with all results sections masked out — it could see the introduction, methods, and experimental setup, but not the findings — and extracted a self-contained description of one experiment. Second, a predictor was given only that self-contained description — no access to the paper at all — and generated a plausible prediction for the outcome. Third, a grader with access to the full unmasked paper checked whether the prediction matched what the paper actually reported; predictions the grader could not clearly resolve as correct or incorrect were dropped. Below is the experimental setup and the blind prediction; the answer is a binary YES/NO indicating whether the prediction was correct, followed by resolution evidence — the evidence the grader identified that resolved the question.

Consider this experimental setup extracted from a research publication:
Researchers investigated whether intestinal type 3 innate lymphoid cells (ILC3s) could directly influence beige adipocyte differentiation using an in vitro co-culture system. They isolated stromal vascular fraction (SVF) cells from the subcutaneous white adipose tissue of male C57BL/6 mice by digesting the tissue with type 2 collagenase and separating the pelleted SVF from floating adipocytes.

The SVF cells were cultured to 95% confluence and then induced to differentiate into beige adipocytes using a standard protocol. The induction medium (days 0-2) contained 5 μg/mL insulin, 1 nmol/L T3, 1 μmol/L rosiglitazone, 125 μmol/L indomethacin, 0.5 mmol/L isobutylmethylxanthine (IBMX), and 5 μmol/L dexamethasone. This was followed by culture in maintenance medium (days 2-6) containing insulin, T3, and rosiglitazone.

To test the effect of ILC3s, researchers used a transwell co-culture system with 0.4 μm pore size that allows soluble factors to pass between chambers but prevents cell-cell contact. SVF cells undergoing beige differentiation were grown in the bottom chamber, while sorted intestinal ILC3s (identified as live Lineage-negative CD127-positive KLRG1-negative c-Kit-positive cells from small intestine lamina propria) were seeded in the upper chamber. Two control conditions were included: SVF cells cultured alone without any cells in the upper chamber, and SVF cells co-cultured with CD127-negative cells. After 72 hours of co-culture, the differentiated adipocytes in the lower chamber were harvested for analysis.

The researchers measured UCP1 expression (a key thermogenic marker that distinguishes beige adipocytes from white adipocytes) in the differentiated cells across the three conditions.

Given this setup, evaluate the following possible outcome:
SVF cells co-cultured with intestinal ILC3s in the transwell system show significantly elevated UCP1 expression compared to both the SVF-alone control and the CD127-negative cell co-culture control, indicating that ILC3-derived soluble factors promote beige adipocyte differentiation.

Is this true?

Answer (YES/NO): YES